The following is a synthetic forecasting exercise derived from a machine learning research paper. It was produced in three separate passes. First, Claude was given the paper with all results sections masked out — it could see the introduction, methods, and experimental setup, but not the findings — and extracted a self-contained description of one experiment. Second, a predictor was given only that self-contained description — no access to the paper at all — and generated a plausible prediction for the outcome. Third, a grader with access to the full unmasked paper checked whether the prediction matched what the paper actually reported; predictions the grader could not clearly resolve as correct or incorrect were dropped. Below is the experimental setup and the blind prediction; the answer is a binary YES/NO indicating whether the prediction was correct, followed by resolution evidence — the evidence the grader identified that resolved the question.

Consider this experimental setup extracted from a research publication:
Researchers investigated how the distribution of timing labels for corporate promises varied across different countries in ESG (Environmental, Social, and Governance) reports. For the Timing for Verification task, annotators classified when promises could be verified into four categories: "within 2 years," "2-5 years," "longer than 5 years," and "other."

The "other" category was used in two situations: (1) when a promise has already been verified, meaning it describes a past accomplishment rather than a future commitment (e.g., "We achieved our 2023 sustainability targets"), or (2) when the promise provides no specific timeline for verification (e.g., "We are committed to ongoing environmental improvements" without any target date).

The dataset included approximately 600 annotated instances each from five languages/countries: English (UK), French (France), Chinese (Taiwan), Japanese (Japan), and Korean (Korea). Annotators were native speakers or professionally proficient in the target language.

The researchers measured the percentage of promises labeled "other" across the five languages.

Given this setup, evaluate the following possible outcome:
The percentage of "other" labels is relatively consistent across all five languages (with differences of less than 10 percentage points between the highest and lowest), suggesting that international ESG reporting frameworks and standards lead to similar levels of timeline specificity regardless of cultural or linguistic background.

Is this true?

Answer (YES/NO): NO